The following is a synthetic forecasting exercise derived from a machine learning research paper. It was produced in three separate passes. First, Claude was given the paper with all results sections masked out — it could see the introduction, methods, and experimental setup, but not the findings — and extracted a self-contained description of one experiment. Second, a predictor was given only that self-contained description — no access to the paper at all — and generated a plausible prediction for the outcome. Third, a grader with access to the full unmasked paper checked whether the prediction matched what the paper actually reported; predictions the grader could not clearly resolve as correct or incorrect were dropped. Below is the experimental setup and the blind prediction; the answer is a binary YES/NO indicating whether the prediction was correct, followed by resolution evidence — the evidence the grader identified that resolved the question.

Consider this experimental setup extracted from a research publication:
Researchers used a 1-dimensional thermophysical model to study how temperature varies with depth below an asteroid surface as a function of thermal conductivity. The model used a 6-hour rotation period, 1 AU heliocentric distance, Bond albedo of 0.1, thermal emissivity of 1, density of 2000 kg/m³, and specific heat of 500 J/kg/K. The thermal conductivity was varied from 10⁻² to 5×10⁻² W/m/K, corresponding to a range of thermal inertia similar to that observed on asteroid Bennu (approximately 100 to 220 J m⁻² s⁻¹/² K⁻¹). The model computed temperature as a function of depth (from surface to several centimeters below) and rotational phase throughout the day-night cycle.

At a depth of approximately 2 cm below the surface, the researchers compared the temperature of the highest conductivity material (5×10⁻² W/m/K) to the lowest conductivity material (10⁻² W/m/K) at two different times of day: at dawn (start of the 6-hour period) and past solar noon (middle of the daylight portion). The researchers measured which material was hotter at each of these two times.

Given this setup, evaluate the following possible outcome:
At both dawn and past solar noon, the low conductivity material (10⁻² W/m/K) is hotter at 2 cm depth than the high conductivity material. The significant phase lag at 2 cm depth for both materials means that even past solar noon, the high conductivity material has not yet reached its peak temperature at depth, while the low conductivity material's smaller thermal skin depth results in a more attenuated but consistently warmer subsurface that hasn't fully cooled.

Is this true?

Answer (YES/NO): NO